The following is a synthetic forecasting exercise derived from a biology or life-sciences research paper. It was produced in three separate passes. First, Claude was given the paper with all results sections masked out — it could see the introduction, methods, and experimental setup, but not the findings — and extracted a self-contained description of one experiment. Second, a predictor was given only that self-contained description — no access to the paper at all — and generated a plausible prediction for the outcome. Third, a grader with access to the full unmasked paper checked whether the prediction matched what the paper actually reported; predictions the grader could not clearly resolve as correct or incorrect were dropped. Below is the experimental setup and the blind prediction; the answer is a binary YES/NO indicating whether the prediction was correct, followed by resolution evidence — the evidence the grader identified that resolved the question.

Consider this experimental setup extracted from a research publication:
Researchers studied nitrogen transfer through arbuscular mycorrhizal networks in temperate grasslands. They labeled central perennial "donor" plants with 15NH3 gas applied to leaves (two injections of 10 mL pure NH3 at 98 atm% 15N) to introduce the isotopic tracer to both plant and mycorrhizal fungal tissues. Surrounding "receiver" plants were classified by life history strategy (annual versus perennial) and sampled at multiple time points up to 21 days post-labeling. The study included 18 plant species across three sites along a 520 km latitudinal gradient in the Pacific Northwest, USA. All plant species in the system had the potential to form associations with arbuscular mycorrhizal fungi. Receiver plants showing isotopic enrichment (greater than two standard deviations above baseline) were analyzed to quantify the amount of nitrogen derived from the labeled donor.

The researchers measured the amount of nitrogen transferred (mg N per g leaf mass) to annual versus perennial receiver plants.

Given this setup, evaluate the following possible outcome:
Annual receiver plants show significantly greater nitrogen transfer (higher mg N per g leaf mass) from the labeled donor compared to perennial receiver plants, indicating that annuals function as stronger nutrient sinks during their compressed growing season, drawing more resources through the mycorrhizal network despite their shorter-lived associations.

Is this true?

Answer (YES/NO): YES